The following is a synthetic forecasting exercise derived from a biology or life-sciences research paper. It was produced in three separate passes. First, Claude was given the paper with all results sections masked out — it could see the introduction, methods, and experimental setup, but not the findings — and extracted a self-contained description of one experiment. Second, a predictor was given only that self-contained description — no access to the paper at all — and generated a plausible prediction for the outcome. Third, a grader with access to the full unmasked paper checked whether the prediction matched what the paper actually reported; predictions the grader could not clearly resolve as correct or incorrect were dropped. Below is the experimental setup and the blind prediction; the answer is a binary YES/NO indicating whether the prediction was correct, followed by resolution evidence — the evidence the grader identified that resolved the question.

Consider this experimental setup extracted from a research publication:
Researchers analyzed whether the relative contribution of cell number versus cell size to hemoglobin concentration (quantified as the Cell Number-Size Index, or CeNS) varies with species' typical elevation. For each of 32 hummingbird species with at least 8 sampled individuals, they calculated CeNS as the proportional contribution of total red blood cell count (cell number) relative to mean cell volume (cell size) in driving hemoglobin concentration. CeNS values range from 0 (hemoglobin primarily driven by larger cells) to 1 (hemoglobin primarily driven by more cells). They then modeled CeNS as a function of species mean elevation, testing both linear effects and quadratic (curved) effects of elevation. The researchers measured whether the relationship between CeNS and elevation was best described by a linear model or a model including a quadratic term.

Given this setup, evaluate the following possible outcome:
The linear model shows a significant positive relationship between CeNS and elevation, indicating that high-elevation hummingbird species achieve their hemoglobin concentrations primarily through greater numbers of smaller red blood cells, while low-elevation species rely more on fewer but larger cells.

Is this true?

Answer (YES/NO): NO